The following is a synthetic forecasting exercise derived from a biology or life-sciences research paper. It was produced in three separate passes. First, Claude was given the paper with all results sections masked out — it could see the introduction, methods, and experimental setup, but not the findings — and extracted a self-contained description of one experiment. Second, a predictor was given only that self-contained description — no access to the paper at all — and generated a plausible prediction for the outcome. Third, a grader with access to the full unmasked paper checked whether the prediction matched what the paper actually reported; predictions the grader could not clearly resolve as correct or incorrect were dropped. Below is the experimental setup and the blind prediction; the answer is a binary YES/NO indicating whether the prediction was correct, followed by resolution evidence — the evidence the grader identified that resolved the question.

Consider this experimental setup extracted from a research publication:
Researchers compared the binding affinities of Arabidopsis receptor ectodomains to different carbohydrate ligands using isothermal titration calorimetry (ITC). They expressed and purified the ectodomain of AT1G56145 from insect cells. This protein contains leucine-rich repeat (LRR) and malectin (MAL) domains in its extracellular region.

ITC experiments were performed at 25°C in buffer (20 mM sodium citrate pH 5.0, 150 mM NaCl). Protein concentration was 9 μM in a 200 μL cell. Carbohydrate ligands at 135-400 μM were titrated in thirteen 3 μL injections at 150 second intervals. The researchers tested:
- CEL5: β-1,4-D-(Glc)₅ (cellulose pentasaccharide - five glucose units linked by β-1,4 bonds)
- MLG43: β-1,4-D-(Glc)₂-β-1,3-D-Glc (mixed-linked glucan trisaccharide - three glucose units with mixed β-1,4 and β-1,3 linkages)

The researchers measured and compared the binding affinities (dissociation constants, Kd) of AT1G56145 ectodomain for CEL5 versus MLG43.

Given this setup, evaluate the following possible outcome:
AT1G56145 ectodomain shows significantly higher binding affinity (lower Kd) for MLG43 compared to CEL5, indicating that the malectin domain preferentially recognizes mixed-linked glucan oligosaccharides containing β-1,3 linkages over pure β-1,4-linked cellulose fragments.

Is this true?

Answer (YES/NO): NO